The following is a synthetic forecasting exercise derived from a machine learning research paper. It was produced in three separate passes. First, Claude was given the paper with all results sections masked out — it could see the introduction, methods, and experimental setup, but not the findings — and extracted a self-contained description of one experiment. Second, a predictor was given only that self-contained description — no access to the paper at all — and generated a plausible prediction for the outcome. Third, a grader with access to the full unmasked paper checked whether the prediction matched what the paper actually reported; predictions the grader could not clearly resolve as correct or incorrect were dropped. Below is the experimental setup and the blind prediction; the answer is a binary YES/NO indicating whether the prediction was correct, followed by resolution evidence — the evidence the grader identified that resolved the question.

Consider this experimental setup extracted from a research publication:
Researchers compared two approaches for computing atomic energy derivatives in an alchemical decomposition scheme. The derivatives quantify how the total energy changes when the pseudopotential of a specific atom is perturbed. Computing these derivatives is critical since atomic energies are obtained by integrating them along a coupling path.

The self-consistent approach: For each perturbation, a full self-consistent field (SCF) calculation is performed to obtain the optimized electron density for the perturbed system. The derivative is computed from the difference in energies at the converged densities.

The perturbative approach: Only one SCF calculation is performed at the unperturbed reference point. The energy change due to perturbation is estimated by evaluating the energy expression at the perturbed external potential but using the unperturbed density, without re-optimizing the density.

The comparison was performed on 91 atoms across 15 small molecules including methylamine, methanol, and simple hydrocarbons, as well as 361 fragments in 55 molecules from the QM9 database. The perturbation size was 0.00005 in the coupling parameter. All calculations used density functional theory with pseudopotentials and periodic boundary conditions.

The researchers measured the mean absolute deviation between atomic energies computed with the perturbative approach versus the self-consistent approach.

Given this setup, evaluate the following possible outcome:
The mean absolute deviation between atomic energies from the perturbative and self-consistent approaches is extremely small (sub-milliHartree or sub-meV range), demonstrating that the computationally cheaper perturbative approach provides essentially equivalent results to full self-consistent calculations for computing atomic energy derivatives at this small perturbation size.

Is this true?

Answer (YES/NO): YES